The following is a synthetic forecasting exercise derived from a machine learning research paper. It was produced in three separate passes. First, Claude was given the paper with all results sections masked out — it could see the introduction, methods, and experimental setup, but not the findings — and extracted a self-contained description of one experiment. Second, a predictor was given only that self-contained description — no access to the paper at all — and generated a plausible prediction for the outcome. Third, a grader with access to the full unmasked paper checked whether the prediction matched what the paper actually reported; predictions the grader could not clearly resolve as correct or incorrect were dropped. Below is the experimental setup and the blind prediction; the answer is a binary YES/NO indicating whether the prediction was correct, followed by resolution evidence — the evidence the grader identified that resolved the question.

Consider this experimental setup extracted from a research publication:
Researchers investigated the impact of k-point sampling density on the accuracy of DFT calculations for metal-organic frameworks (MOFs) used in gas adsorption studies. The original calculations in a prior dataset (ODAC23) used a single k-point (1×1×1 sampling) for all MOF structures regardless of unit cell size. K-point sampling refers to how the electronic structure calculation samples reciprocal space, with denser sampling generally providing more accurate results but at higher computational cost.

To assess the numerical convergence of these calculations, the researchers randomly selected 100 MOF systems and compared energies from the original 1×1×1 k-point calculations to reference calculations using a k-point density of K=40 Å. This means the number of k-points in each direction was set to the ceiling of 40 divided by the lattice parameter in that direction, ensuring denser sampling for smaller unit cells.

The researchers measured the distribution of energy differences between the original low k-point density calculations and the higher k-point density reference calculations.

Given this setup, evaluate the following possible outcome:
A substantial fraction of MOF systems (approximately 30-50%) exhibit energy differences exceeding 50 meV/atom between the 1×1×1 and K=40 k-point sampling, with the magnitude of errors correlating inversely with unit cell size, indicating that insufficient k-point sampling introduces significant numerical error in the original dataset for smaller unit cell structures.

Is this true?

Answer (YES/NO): NO